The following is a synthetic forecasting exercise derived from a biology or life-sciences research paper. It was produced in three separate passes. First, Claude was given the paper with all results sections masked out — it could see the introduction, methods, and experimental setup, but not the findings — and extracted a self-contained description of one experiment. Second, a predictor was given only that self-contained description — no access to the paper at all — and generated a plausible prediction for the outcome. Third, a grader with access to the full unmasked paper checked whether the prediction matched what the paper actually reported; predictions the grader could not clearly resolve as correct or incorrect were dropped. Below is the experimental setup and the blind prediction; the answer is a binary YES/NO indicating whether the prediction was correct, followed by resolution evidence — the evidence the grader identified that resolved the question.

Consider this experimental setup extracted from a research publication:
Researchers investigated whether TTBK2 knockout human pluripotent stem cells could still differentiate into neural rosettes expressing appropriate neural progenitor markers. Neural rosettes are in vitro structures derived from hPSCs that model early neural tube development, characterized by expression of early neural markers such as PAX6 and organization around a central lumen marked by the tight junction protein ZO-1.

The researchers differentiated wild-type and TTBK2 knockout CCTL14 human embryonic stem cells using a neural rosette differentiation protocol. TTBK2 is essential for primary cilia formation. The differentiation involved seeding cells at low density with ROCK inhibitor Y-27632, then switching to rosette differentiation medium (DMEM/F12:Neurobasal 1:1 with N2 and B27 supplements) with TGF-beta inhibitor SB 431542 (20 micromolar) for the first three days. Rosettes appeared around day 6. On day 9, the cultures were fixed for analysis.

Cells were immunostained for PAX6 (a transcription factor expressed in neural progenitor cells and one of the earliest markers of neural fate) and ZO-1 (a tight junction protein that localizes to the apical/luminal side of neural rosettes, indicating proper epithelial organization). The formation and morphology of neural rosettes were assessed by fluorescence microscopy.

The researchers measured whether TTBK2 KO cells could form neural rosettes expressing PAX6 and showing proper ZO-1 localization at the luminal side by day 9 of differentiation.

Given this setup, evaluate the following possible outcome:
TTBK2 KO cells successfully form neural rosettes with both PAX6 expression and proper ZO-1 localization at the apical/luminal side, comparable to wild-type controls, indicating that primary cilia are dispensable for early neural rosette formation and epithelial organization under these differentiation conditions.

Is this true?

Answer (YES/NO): YES